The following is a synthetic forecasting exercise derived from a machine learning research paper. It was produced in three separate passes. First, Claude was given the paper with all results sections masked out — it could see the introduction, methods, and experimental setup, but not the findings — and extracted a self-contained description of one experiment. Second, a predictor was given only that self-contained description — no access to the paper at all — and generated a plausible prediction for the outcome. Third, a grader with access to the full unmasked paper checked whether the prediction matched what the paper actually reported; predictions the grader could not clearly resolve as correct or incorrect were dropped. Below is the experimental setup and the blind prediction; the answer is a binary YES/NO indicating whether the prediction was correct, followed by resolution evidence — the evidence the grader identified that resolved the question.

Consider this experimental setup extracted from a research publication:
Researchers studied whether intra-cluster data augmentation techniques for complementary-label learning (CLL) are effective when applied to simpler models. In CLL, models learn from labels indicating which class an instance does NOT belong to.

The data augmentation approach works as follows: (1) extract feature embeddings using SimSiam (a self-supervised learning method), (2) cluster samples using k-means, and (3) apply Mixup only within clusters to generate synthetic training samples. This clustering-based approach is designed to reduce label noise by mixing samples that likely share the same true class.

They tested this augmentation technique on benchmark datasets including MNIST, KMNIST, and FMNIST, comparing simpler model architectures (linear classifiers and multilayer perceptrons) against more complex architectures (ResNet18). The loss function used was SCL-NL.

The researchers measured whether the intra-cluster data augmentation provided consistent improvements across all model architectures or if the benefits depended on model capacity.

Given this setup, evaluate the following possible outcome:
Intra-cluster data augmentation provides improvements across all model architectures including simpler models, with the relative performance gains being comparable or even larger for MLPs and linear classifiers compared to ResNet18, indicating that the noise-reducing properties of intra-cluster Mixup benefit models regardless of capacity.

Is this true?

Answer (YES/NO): NO